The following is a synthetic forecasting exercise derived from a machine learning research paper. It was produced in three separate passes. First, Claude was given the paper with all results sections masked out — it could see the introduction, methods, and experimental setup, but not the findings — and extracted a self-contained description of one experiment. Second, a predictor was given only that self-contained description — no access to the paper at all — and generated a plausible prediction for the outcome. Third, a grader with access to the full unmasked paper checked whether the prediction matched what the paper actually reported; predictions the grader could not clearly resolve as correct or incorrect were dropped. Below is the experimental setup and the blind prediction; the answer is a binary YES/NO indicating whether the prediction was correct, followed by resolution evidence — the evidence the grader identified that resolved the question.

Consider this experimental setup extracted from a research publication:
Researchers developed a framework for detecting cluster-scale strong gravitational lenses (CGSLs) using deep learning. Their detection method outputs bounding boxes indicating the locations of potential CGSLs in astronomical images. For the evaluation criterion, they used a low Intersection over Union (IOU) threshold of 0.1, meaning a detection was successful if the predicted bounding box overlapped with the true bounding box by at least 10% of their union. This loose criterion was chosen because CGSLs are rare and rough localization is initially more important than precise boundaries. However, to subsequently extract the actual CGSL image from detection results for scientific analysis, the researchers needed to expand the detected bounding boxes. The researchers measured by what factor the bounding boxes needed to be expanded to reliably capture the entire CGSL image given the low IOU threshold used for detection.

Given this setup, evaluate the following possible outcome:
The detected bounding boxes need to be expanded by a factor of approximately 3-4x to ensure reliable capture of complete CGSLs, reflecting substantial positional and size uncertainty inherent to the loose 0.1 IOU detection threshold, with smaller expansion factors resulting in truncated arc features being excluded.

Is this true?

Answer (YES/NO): NO